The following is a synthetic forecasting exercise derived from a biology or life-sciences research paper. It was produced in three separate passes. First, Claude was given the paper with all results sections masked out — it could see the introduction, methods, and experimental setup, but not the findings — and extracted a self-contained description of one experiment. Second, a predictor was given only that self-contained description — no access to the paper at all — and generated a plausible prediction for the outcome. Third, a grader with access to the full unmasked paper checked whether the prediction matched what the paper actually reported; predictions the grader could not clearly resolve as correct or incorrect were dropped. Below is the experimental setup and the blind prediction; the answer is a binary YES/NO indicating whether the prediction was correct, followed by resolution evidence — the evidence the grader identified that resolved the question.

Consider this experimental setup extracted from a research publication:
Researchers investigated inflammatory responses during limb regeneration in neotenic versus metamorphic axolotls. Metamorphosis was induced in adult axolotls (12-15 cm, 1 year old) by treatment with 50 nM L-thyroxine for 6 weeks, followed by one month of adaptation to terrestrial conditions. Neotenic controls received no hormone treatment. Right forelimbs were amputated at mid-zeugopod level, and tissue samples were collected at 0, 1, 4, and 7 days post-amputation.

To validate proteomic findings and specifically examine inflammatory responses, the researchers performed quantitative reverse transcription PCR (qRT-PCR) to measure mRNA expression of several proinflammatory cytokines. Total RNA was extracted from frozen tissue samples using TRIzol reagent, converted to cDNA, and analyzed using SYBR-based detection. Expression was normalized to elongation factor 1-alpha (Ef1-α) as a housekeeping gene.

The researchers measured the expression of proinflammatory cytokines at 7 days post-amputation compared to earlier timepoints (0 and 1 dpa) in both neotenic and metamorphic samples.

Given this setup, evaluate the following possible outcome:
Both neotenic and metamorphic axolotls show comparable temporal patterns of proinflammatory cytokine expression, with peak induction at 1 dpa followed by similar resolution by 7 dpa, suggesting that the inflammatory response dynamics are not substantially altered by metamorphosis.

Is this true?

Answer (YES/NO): NO